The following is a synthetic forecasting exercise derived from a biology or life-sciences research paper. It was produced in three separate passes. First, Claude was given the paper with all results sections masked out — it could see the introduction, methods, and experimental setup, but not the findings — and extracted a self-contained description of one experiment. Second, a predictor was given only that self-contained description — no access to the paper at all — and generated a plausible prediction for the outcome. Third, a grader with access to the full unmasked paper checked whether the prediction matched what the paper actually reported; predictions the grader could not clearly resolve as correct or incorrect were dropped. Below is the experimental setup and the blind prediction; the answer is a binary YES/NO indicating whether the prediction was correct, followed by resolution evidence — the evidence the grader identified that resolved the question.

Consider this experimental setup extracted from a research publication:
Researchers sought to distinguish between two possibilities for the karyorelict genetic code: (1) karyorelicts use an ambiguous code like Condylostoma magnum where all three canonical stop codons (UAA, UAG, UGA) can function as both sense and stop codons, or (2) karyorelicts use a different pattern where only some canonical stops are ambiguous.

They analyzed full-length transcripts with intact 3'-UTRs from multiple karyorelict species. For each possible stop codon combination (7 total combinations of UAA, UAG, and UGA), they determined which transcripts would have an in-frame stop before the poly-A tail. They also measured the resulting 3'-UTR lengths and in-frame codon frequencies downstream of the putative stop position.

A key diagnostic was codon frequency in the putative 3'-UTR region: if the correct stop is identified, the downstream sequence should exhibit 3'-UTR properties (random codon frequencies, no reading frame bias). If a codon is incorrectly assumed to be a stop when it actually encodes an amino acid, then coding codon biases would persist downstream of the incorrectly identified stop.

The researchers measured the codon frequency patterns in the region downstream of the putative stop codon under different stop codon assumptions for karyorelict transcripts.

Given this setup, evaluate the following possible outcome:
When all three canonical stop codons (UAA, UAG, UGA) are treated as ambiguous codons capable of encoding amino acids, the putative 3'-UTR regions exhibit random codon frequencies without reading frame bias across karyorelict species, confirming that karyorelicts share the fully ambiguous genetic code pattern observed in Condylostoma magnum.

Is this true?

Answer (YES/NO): NO